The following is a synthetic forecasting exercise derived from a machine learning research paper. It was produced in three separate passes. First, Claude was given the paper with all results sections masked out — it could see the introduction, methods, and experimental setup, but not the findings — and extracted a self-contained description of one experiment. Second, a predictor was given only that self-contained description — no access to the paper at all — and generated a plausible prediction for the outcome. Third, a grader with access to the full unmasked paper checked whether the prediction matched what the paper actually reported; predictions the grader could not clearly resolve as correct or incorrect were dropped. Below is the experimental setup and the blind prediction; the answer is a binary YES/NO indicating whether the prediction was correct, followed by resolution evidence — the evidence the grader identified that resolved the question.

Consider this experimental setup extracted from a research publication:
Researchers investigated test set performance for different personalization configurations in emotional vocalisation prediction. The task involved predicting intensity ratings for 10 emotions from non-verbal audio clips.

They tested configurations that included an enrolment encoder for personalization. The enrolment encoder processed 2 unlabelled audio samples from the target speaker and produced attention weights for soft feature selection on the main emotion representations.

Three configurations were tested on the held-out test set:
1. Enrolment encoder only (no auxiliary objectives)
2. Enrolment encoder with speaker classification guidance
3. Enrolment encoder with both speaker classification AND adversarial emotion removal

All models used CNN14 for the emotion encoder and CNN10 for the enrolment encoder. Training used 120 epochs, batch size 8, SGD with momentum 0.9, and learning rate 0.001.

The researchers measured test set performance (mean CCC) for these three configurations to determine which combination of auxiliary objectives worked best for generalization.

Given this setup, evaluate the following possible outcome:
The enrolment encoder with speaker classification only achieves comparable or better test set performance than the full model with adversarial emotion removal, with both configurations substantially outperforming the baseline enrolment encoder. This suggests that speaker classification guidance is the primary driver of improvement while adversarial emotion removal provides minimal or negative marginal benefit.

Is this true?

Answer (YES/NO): NO